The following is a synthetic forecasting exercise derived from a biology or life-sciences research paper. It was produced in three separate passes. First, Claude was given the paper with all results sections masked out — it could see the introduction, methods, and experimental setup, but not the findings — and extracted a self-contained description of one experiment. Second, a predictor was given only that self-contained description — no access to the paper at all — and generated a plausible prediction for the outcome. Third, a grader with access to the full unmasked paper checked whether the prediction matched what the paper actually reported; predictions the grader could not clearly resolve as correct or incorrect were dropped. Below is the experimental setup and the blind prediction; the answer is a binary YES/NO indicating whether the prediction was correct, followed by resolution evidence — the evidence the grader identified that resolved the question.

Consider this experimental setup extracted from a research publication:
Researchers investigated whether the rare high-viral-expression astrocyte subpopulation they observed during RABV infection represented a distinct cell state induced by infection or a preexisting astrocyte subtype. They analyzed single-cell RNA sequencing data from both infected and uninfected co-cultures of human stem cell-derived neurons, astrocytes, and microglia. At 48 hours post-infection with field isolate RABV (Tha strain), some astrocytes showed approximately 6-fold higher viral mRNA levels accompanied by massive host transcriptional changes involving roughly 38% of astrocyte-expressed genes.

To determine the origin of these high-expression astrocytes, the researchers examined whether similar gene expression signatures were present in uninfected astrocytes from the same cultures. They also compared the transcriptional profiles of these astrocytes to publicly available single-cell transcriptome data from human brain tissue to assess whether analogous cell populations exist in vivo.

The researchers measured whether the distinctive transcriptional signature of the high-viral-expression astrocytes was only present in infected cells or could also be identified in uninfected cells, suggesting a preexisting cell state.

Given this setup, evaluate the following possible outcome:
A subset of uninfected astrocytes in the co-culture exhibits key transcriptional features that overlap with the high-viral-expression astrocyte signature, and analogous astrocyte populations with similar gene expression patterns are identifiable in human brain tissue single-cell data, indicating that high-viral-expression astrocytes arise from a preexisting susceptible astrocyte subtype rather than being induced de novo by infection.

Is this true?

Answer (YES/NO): YES